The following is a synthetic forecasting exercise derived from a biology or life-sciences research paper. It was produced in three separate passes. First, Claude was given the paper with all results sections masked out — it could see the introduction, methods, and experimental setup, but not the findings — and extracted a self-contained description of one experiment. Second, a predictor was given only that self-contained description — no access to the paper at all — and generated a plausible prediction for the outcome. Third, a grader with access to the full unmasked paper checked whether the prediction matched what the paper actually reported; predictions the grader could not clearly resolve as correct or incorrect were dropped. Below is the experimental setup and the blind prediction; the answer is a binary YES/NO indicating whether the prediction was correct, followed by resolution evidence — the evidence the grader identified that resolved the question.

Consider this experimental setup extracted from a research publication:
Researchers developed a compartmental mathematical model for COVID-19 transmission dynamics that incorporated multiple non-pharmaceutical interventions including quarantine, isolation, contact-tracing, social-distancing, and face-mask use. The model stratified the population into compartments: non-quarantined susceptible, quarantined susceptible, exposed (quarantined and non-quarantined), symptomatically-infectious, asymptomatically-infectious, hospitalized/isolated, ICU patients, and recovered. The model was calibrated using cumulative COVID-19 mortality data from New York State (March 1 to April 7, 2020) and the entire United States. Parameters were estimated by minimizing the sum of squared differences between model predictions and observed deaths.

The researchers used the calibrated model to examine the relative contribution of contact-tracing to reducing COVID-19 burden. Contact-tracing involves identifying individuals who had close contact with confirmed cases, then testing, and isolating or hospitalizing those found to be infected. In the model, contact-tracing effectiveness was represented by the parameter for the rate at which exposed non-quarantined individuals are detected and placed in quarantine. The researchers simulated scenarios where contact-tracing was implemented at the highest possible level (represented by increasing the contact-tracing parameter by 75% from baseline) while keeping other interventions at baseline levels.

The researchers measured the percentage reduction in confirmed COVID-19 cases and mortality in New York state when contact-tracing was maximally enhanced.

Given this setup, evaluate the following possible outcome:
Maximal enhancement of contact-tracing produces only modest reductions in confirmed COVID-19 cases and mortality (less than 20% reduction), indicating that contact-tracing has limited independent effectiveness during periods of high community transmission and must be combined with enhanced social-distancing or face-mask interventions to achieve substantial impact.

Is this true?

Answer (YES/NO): YES